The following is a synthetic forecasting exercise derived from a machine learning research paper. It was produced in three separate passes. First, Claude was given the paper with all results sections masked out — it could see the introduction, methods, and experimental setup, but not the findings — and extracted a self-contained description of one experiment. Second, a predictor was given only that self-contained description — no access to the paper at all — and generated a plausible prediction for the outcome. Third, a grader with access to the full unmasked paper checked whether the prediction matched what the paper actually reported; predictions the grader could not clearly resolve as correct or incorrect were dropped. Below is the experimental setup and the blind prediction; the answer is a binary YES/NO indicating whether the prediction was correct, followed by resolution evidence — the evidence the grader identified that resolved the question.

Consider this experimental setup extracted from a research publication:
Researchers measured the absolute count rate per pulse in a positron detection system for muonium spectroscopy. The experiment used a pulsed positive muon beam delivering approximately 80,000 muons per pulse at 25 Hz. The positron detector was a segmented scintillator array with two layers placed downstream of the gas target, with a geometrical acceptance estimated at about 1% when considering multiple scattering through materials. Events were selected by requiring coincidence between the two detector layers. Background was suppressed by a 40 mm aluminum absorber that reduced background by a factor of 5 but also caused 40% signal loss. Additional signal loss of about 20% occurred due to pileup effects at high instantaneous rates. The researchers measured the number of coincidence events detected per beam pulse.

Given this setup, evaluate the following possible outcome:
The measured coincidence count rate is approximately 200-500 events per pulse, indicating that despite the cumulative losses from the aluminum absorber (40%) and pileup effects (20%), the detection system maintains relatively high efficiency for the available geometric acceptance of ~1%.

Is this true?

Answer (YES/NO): NO